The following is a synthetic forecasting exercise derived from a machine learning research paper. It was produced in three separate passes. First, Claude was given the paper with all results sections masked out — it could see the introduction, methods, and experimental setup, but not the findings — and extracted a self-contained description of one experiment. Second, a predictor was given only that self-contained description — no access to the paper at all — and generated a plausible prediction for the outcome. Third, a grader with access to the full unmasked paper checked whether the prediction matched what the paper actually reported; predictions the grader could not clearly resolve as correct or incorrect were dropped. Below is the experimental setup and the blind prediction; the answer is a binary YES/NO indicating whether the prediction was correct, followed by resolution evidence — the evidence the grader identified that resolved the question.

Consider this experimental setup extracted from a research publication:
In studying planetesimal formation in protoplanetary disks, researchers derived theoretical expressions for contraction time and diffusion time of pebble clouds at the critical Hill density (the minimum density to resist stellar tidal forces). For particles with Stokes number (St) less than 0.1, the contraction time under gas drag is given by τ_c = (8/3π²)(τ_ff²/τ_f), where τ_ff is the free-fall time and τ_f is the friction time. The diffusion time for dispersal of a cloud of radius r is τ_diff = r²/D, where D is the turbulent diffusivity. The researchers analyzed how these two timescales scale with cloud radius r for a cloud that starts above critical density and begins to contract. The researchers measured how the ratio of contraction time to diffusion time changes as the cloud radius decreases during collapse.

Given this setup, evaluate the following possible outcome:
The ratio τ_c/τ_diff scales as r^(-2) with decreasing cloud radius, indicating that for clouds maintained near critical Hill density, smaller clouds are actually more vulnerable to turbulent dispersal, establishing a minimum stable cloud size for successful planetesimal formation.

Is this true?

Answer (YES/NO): NO